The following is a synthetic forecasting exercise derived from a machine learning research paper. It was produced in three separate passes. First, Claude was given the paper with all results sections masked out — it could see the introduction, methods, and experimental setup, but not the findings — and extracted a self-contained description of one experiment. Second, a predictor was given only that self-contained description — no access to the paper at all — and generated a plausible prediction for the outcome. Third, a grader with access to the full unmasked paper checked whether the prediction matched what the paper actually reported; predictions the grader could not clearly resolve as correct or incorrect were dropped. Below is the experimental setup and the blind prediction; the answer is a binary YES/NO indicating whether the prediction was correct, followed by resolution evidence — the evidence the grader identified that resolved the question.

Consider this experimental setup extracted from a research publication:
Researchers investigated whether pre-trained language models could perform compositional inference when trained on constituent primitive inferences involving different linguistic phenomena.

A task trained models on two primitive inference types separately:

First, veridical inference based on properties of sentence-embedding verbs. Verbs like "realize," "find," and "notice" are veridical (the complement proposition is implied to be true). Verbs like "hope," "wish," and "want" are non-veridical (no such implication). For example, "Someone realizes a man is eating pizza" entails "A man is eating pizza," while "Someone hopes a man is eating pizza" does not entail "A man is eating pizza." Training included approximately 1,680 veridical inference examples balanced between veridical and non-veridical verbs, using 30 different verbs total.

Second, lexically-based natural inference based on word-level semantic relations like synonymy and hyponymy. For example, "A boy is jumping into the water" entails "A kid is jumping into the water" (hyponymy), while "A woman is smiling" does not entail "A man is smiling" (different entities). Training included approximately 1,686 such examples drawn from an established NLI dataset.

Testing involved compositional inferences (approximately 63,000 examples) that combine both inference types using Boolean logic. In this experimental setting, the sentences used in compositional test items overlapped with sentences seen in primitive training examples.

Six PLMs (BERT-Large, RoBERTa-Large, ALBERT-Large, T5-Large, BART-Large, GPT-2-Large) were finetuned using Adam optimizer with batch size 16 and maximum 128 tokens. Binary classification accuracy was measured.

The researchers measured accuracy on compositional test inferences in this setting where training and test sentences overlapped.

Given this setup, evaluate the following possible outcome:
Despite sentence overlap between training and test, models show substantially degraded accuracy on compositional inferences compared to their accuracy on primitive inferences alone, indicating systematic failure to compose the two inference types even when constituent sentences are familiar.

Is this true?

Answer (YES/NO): NO